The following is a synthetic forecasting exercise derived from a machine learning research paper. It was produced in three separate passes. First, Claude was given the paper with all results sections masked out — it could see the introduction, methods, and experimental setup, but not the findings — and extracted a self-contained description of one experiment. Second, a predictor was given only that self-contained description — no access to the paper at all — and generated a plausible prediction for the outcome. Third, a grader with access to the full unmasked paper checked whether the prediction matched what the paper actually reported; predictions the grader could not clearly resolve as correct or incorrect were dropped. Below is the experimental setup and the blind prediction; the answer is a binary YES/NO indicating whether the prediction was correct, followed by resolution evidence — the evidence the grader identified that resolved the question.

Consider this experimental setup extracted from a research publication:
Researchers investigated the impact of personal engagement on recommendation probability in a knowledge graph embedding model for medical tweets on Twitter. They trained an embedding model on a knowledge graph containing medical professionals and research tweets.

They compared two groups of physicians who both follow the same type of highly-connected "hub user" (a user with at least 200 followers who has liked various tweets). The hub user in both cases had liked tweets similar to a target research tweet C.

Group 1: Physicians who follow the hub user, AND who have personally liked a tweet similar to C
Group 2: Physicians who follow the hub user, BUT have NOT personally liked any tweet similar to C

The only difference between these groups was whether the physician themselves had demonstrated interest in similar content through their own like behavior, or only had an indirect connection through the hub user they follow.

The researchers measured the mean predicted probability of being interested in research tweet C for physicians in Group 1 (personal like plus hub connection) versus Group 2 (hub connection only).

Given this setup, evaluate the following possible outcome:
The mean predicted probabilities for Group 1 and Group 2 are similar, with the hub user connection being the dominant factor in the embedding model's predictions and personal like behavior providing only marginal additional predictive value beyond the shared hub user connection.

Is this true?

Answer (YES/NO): NO